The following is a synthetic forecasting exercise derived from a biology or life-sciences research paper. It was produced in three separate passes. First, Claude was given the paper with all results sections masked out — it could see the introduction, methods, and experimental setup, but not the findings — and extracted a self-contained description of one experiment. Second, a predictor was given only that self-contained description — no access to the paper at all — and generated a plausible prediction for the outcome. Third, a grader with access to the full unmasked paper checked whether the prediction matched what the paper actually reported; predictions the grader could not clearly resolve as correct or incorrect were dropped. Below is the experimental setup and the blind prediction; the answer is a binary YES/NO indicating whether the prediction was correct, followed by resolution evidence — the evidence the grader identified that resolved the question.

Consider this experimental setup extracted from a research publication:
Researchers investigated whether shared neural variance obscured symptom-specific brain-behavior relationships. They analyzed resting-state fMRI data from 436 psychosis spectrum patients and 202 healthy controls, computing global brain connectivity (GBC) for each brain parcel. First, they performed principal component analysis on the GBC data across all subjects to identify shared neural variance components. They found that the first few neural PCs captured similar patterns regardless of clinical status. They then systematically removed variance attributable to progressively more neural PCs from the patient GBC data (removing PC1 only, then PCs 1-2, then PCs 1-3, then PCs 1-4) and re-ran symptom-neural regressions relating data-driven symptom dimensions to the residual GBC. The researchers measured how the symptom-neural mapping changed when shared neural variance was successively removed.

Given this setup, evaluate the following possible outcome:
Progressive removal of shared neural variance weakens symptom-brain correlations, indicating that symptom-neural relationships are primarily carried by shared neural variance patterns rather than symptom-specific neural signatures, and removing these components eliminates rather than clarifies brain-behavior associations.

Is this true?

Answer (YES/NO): NO